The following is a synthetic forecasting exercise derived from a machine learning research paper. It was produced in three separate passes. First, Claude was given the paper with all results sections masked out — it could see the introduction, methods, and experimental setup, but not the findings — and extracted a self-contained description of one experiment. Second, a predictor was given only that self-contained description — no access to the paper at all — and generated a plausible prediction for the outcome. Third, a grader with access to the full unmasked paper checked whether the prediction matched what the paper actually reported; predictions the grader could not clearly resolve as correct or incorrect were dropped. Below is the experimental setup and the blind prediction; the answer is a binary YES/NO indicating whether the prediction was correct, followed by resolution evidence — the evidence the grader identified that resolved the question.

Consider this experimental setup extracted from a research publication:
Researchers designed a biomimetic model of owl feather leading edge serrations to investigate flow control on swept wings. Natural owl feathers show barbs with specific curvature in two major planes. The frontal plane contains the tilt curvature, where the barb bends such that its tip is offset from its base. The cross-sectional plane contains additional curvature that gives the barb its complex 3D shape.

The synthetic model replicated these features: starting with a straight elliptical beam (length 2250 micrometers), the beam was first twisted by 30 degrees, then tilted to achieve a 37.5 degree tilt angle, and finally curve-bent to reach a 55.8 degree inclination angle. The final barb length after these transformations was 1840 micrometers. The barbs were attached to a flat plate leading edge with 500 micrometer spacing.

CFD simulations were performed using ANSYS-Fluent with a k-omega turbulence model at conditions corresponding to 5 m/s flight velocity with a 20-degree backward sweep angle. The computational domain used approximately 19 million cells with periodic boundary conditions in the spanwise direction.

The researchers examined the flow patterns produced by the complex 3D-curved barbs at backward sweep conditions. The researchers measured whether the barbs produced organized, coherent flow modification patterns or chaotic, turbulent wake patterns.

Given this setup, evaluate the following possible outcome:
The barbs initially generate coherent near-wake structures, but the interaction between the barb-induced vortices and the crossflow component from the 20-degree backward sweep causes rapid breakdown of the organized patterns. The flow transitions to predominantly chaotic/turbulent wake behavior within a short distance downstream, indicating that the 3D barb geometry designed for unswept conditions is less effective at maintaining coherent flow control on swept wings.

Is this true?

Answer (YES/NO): NO